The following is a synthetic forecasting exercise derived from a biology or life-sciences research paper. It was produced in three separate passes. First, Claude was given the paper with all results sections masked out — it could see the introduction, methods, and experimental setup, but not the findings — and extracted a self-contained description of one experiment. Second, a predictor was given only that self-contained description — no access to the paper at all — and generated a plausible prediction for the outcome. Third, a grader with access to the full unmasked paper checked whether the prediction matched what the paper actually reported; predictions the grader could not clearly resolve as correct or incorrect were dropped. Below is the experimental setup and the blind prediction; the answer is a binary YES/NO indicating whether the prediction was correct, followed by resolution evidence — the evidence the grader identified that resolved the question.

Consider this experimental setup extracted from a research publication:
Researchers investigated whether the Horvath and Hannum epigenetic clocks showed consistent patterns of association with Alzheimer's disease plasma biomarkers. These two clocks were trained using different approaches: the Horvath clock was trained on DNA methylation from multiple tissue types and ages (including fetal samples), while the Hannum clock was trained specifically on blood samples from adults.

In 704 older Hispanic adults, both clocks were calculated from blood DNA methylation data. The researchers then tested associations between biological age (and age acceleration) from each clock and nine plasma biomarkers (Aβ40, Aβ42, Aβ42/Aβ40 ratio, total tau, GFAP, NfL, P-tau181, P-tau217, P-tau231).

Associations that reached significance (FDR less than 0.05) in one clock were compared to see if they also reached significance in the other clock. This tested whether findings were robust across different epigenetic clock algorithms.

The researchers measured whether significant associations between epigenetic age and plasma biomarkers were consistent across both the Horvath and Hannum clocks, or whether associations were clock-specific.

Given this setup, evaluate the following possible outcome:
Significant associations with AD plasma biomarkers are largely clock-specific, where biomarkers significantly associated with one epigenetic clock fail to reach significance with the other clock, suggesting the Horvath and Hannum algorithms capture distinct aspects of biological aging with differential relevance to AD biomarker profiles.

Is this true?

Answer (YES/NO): NO